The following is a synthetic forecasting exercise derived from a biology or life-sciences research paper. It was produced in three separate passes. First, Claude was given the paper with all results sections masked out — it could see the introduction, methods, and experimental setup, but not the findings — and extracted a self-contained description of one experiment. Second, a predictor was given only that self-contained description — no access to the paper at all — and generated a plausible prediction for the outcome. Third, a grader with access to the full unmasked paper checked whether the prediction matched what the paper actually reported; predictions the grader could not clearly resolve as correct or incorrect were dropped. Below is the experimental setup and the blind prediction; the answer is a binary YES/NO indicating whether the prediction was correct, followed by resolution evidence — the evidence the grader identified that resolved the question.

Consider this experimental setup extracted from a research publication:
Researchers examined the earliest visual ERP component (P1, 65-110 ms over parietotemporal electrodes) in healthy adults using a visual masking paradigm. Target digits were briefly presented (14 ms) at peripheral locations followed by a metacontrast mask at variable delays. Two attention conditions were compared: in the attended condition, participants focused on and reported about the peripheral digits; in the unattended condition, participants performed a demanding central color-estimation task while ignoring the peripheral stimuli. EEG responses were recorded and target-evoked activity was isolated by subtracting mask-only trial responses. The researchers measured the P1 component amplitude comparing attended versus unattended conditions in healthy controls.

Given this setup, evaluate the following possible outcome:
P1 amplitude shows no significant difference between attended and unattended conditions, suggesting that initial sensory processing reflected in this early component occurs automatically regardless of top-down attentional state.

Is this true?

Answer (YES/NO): NO